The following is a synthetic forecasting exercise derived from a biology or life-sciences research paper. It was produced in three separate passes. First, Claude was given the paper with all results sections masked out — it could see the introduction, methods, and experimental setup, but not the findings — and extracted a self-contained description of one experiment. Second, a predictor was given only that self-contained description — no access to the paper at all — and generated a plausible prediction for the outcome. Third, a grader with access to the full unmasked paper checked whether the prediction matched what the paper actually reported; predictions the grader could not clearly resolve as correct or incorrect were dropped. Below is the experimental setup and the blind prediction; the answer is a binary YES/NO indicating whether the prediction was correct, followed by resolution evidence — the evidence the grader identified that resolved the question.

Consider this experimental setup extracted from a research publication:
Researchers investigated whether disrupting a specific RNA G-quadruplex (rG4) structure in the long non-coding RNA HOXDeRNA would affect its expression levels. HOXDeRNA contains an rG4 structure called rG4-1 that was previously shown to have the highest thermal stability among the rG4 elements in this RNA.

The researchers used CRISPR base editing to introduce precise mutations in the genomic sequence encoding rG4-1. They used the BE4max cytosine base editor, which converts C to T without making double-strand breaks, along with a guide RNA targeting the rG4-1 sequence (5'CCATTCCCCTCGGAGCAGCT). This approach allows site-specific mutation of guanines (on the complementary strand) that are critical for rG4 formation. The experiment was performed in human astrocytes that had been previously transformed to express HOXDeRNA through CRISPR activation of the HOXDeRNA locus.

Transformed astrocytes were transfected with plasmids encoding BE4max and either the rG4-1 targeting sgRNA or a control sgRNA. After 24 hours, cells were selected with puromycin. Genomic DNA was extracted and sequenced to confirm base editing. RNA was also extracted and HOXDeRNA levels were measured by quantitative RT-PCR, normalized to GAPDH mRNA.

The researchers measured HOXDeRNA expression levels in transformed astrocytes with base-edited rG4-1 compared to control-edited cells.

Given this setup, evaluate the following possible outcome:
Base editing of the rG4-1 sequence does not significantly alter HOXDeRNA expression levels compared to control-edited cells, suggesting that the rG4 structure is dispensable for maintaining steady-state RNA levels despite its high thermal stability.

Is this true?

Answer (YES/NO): YES